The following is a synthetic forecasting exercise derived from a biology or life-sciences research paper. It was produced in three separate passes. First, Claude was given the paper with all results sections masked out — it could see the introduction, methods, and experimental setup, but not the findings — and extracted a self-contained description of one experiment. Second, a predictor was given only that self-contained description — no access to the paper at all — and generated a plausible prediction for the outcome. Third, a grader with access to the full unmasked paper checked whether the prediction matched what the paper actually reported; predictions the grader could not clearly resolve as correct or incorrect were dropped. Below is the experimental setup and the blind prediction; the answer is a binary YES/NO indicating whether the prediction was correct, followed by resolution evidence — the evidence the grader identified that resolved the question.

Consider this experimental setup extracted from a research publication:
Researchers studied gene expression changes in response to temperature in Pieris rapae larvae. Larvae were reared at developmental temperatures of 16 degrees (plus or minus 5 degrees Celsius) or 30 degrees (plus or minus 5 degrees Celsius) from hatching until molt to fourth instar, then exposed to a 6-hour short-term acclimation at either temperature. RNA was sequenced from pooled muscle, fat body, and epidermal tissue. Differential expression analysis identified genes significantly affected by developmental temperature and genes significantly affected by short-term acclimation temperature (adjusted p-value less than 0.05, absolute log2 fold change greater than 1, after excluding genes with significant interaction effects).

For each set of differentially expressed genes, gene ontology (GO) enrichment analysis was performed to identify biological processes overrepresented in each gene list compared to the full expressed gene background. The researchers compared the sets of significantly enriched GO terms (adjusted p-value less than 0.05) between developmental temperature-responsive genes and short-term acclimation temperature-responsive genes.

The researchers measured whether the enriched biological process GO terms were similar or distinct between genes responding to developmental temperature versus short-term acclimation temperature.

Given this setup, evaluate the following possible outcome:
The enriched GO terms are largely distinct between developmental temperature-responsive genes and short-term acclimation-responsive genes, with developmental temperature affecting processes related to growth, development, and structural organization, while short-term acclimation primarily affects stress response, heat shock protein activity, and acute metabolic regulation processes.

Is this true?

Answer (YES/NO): NO